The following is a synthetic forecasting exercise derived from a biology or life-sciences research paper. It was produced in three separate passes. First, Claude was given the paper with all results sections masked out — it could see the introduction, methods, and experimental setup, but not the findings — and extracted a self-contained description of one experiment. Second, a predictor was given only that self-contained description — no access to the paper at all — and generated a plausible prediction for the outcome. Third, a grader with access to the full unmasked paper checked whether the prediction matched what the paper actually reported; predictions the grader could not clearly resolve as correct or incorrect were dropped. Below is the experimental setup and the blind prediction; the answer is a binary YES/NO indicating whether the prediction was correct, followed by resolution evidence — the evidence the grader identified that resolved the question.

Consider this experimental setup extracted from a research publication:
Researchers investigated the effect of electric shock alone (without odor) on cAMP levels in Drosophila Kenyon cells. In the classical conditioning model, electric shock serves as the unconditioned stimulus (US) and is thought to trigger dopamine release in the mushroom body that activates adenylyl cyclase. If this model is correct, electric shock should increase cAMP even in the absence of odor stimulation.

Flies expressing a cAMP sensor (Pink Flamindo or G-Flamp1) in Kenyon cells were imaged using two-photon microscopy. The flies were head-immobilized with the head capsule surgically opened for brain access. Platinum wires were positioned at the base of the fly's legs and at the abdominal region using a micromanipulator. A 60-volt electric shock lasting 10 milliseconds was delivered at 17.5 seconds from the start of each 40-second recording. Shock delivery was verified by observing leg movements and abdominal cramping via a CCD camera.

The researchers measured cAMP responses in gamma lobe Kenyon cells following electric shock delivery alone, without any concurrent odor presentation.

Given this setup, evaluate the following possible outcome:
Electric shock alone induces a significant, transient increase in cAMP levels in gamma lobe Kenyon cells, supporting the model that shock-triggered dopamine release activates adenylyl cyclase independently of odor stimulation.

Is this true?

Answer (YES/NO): YES